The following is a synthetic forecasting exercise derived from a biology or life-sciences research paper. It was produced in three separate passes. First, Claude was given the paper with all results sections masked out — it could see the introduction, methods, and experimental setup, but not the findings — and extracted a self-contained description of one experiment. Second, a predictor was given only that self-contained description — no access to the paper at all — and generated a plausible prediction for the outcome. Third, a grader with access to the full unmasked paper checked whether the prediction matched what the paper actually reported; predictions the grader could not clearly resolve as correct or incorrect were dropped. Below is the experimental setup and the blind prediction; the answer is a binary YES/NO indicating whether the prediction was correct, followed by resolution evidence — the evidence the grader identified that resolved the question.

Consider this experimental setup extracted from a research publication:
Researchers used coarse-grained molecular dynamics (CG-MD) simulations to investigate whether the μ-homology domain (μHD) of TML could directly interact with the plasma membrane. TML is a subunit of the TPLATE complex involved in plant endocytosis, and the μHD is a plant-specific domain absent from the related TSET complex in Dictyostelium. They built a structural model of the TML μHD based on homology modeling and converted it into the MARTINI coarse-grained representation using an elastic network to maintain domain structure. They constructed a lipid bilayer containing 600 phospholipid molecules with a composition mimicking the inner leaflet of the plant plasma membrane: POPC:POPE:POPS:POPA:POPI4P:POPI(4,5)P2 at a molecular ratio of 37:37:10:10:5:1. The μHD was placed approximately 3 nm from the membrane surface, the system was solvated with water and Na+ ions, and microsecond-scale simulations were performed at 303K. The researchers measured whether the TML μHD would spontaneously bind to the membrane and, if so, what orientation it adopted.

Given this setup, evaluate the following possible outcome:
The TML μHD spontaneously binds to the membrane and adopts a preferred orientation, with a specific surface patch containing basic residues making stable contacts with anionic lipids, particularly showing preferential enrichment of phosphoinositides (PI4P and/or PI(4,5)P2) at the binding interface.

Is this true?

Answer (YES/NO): YES